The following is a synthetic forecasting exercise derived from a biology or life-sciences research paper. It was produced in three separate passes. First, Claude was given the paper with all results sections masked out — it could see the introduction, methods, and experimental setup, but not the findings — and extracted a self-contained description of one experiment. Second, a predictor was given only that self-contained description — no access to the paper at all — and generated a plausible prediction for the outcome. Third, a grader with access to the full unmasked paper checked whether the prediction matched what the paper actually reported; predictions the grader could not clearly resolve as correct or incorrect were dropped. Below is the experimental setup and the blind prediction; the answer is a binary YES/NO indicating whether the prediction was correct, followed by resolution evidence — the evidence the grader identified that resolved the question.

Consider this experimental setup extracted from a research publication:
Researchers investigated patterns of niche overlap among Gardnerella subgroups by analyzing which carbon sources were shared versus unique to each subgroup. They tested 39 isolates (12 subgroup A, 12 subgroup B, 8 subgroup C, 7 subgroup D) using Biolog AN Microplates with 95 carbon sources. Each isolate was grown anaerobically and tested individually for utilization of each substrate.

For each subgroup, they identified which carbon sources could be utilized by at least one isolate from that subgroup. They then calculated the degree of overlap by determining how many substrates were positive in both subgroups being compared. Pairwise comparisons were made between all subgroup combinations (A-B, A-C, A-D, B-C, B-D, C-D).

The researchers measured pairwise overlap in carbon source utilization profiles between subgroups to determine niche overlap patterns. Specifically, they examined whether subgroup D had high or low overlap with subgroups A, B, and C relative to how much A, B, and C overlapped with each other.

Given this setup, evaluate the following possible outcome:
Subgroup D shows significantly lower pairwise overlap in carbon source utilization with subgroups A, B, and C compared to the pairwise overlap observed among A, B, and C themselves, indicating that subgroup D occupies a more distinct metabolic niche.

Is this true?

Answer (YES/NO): YES